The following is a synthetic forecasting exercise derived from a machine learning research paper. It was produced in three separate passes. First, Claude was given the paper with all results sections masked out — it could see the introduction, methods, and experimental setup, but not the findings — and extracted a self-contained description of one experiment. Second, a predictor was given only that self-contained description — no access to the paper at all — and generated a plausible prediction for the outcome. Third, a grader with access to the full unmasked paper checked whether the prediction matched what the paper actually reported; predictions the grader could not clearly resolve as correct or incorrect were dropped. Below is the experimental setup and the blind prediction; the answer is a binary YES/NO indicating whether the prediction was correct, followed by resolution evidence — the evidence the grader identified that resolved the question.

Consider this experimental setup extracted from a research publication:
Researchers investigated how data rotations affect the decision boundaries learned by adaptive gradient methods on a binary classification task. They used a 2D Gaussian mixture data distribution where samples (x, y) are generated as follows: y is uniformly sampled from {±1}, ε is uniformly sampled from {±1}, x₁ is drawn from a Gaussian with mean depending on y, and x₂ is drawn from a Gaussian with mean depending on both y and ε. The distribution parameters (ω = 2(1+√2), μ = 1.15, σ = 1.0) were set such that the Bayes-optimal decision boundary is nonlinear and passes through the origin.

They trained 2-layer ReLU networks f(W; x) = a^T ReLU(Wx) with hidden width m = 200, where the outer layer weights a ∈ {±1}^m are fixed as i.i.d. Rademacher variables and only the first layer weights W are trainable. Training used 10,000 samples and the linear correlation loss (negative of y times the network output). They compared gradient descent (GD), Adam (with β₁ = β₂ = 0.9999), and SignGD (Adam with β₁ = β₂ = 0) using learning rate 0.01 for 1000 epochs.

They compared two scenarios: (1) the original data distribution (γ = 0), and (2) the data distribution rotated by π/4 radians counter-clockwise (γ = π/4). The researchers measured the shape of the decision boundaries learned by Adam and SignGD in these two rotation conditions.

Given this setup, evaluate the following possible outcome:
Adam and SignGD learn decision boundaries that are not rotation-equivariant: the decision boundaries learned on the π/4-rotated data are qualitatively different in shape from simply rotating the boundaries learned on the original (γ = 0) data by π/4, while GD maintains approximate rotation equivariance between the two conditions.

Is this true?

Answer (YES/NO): YES